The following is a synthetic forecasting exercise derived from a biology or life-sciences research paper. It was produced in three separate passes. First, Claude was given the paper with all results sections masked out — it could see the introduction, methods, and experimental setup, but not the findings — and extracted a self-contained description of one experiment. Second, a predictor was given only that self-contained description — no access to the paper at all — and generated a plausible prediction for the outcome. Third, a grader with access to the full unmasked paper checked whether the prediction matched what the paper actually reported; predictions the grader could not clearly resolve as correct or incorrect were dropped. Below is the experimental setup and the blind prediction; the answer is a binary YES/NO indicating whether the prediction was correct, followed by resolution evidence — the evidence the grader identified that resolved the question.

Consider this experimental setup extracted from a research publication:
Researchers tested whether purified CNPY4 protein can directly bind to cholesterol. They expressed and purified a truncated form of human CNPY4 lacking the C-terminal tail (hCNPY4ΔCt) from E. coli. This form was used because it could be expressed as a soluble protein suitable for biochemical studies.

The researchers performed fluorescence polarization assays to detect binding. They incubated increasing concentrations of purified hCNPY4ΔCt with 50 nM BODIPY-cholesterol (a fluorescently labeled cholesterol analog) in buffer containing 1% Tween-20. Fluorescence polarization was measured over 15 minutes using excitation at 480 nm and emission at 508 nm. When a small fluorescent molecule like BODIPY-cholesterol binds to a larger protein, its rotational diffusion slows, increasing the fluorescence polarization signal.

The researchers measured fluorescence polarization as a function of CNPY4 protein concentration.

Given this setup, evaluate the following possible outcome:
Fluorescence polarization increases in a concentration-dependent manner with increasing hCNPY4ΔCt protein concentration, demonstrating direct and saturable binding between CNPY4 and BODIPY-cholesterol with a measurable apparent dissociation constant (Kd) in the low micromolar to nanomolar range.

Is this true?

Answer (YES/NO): NO